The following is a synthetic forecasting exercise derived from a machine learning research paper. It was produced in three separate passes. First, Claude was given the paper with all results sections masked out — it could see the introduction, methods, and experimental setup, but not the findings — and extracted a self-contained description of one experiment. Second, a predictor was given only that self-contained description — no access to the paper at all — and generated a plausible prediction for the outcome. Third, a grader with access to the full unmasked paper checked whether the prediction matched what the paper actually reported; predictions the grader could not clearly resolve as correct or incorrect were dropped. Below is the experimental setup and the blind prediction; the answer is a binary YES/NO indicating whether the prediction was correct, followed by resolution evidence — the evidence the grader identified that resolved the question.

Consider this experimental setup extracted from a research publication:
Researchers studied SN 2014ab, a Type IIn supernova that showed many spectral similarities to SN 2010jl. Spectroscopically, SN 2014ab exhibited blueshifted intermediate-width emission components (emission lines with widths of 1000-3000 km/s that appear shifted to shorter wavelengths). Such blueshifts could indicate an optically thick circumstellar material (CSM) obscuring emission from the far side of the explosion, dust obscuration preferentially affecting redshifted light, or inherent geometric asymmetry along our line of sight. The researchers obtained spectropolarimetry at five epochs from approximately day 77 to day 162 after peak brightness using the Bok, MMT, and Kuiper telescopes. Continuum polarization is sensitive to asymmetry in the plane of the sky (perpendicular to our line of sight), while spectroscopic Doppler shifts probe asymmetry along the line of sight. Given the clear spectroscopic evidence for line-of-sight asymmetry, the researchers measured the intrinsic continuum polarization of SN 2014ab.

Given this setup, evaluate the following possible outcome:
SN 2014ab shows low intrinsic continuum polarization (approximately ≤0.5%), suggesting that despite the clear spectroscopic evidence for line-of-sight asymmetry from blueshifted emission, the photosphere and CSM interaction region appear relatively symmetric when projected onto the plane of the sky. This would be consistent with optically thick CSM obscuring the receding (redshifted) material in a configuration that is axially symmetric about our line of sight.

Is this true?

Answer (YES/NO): YES